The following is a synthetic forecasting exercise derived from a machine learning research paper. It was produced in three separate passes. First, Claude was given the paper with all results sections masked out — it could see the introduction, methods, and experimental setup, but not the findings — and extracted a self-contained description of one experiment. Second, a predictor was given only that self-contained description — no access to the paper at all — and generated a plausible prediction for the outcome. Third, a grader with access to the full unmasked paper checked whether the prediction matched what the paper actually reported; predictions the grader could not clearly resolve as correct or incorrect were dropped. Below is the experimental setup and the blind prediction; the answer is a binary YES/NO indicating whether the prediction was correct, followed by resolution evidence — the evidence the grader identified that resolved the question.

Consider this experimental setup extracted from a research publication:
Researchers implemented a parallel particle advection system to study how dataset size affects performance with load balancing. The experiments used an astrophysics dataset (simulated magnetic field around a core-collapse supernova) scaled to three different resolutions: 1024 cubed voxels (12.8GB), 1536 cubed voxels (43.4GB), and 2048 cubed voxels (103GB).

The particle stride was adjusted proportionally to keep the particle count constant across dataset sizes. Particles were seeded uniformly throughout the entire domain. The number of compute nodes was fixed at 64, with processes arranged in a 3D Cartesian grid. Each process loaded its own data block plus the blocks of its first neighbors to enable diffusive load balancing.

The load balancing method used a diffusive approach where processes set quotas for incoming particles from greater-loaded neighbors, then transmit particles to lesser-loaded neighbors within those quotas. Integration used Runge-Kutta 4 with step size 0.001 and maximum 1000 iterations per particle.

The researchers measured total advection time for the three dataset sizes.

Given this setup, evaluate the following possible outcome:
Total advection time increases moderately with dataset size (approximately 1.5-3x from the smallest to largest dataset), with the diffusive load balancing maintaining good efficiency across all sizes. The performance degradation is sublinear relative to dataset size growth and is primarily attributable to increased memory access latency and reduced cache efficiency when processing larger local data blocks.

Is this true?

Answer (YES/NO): NO